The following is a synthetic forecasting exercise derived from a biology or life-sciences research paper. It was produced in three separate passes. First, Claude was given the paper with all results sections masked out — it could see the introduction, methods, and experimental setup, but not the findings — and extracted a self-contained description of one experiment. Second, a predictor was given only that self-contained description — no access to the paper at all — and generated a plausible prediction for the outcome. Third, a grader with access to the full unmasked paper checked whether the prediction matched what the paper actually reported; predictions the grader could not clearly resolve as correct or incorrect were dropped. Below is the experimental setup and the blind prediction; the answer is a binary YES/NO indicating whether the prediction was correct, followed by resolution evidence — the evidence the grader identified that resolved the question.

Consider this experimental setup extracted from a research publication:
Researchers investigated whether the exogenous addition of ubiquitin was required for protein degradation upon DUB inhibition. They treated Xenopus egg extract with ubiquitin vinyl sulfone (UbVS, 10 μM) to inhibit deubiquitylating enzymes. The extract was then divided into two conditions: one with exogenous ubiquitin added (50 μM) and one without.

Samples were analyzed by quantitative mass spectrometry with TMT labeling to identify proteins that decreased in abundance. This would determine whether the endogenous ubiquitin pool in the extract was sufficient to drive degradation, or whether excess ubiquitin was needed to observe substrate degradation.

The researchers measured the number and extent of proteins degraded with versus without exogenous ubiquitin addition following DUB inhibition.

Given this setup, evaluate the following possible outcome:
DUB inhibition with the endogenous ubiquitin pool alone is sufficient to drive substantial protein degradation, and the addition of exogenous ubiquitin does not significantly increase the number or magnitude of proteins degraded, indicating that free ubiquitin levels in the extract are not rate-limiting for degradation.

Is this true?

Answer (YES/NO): NO